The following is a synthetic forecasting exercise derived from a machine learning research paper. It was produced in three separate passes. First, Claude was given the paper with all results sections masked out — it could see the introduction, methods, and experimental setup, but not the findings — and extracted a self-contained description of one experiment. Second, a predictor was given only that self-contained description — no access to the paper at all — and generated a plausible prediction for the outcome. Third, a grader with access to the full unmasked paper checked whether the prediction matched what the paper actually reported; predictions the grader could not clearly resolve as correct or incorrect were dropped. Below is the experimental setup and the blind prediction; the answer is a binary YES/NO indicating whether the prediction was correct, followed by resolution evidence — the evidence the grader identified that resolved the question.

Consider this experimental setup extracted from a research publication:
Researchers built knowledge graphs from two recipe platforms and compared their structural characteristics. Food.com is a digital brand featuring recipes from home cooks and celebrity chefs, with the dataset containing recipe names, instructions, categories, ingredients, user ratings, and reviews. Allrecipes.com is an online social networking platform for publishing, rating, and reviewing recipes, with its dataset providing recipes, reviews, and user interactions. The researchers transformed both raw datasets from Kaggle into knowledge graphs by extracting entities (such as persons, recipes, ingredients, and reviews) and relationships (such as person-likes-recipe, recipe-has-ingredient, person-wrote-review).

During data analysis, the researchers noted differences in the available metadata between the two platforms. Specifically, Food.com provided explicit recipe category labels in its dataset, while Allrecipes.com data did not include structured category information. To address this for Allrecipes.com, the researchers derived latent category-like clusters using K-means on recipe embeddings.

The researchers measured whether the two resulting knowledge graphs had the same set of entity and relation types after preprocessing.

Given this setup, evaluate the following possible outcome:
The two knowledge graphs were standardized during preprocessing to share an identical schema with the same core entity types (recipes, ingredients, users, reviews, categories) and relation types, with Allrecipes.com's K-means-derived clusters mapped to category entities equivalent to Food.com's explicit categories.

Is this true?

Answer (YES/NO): NO